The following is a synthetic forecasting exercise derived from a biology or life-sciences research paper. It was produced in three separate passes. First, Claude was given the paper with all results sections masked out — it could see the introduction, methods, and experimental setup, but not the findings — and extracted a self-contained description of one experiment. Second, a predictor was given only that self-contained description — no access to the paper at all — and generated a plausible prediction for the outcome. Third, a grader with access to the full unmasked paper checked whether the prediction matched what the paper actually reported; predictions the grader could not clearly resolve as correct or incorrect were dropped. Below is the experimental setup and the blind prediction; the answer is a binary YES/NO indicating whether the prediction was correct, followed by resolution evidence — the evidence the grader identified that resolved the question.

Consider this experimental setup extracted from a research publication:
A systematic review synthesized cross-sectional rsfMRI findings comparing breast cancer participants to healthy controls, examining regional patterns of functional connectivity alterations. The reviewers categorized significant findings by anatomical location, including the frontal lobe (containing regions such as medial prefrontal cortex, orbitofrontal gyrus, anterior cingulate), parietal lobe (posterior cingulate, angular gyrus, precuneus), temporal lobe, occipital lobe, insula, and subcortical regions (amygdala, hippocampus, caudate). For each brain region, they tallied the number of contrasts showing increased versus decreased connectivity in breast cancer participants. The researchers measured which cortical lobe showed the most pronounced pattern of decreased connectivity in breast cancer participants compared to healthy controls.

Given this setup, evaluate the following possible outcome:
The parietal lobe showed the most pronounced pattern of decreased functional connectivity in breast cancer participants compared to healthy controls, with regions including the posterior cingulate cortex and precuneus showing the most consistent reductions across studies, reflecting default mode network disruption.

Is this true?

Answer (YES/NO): NO